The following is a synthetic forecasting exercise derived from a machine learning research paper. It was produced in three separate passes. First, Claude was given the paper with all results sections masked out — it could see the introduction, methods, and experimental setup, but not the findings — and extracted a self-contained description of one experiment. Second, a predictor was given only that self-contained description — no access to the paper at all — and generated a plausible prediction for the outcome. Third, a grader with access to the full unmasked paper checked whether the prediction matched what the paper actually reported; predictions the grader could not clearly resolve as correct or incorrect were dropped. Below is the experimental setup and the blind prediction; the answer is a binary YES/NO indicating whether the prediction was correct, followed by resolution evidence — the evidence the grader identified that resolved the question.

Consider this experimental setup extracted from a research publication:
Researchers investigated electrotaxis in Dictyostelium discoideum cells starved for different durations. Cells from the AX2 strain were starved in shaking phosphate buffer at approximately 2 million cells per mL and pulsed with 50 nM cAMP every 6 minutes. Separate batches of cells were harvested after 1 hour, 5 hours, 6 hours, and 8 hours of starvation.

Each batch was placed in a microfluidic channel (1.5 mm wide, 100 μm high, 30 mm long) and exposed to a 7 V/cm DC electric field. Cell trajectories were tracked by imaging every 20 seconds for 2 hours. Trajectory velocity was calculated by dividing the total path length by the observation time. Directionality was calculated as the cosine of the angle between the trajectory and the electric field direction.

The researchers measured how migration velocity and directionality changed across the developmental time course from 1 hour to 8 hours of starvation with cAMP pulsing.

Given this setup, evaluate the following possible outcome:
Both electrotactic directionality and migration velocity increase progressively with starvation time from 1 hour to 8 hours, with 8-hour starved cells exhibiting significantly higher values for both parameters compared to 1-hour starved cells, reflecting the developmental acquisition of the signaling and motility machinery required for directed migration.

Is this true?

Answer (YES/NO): NO